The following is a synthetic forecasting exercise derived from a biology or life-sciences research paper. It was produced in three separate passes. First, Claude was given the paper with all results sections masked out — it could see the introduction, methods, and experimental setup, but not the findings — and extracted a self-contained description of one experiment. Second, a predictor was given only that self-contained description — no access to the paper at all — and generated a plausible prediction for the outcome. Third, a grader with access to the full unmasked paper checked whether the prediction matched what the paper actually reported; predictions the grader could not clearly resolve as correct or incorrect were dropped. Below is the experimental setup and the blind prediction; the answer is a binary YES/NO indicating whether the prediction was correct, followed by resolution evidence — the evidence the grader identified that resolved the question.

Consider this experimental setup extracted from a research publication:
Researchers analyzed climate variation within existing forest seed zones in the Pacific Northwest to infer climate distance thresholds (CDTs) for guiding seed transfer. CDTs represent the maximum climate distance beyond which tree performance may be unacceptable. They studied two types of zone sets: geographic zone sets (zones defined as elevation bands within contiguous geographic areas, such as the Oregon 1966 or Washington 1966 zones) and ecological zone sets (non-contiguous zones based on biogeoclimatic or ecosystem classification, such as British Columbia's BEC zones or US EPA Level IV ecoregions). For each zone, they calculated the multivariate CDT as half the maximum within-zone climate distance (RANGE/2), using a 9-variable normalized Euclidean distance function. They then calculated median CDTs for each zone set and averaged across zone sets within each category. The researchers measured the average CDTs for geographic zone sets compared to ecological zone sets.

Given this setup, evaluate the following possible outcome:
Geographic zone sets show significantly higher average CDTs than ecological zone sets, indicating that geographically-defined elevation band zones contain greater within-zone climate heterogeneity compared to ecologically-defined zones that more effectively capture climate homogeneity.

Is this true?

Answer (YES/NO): NO